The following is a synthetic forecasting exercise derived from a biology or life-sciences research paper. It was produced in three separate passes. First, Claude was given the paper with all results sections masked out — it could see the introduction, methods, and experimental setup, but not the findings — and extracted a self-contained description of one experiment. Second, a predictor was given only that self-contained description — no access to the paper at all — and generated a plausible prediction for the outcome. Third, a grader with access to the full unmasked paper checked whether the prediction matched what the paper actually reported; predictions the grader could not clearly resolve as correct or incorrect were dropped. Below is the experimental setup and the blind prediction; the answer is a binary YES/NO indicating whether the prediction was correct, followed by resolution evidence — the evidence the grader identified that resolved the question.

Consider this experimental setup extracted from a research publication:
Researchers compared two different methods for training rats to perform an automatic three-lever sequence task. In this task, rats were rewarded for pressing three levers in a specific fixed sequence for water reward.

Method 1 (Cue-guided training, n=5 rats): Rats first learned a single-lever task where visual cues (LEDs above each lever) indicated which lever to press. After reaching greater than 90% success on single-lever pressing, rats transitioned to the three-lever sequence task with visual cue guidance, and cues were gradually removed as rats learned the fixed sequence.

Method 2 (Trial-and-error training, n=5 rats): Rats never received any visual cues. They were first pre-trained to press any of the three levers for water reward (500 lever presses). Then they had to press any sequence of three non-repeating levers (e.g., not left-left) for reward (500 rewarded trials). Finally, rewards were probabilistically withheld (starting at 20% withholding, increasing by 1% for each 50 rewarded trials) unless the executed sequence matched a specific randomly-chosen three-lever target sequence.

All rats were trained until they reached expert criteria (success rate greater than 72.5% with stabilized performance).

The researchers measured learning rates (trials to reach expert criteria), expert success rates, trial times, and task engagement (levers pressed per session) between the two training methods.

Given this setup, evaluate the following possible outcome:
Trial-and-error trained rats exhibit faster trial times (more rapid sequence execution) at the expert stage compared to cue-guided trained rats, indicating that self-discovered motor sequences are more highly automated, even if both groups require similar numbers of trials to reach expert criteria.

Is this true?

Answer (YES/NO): NO